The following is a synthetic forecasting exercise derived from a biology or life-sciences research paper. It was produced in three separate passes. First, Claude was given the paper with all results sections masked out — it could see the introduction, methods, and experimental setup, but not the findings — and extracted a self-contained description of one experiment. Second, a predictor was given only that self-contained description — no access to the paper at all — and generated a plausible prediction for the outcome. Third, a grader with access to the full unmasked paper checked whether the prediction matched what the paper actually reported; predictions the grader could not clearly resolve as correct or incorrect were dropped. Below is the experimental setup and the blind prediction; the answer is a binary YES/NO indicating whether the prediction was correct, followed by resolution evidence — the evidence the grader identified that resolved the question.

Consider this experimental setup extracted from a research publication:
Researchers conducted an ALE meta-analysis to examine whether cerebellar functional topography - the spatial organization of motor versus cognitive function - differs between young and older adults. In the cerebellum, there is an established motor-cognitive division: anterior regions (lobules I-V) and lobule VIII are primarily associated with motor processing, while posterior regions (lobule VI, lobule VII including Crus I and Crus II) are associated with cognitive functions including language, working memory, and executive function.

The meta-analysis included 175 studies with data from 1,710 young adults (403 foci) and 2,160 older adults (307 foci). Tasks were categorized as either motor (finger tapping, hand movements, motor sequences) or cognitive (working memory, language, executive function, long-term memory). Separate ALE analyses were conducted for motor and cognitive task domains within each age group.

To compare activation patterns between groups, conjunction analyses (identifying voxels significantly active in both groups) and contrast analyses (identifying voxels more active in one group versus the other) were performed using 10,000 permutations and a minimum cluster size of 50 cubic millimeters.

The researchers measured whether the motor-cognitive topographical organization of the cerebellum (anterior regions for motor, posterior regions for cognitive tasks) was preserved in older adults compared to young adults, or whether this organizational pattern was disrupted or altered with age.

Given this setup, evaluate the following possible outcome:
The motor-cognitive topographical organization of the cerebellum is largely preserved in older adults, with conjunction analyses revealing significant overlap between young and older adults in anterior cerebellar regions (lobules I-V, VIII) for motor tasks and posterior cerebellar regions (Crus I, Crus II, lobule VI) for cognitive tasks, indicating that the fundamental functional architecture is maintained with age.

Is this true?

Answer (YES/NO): NO